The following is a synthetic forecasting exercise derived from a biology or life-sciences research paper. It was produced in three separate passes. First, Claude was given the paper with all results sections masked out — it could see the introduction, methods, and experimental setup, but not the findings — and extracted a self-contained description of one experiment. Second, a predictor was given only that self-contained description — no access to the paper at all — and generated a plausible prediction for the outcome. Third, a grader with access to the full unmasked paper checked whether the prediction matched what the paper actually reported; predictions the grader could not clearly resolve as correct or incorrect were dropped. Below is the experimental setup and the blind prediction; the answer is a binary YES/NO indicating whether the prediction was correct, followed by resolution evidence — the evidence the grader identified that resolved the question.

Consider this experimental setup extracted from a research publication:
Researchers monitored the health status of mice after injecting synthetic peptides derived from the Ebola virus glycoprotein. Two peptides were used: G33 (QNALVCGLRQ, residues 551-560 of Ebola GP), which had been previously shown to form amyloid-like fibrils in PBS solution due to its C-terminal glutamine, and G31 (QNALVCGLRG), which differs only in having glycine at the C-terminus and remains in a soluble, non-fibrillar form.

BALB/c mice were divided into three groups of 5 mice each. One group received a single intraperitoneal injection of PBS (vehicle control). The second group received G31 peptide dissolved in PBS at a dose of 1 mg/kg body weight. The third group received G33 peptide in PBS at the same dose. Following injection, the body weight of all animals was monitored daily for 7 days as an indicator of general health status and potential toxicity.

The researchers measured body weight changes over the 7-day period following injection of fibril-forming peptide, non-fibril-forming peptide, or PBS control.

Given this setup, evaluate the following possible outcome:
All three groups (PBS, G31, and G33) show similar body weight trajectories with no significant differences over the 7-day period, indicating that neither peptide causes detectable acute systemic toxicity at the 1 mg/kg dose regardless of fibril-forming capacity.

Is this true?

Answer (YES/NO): YES